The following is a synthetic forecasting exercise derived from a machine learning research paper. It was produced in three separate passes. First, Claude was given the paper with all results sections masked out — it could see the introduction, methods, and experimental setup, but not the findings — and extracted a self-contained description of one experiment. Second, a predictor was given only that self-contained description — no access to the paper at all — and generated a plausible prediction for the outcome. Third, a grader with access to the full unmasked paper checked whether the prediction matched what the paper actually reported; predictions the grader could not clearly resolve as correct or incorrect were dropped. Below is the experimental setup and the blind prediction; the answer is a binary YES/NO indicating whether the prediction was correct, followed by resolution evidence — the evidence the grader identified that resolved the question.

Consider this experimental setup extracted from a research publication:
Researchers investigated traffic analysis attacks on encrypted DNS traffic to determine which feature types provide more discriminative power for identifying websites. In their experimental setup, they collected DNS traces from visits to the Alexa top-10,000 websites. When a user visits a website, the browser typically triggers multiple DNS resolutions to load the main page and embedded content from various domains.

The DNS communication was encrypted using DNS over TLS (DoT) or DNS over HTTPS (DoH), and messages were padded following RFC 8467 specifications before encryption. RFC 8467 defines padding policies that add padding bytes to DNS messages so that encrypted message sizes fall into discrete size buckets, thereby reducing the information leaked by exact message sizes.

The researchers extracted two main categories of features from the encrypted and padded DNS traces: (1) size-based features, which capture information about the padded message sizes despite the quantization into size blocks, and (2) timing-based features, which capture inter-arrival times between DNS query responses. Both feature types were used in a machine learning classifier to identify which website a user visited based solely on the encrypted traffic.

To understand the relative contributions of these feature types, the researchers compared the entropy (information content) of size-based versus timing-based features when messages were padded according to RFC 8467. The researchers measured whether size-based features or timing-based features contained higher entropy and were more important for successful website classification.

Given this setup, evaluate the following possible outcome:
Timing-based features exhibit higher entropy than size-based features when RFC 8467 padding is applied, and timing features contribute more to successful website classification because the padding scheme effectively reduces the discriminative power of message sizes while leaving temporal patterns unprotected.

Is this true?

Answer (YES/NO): YES